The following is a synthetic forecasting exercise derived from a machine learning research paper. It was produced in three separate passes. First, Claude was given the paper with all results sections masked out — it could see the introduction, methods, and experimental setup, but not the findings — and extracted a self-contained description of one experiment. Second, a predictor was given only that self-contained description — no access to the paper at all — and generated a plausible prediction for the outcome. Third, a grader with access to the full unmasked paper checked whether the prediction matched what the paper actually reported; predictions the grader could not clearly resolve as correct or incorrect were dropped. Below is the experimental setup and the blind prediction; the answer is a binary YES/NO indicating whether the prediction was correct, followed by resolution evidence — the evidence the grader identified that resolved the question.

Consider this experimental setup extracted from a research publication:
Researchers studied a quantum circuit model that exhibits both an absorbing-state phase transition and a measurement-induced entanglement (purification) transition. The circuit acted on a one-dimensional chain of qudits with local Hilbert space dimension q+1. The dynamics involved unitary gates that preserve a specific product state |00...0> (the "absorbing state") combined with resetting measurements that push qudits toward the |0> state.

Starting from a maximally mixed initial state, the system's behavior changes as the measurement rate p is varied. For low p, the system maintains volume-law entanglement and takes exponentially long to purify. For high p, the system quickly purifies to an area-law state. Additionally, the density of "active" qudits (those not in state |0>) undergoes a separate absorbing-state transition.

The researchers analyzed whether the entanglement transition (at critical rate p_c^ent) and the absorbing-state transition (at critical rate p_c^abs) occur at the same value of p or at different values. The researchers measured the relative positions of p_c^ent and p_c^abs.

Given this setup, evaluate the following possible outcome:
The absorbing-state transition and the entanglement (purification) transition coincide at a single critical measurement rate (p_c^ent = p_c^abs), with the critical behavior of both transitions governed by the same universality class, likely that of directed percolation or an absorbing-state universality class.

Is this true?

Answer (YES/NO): NO